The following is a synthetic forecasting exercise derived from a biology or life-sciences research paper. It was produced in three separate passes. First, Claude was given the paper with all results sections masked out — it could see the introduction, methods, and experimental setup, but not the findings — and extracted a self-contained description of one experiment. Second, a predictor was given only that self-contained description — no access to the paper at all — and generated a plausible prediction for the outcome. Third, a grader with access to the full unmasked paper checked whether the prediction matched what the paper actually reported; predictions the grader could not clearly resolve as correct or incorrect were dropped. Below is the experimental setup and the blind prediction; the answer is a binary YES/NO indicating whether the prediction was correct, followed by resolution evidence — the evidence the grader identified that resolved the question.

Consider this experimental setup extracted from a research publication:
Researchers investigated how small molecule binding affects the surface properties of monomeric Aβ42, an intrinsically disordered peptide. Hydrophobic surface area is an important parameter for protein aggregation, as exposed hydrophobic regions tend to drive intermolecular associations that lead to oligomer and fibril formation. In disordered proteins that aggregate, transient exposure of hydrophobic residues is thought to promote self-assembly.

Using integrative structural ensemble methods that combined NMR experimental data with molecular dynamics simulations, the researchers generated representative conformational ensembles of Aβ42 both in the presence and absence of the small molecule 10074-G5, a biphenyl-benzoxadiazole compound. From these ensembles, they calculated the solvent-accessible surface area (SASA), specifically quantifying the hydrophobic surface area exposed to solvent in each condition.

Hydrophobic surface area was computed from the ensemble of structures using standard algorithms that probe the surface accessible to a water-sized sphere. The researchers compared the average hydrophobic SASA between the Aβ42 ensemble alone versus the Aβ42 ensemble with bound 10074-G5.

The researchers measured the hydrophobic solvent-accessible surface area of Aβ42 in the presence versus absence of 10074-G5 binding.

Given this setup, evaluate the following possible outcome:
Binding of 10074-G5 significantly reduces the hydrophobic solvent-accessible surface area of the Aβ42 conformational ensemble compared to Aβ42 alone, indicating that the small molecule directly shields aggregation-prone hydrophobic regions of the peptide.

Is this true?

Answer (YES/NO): NO